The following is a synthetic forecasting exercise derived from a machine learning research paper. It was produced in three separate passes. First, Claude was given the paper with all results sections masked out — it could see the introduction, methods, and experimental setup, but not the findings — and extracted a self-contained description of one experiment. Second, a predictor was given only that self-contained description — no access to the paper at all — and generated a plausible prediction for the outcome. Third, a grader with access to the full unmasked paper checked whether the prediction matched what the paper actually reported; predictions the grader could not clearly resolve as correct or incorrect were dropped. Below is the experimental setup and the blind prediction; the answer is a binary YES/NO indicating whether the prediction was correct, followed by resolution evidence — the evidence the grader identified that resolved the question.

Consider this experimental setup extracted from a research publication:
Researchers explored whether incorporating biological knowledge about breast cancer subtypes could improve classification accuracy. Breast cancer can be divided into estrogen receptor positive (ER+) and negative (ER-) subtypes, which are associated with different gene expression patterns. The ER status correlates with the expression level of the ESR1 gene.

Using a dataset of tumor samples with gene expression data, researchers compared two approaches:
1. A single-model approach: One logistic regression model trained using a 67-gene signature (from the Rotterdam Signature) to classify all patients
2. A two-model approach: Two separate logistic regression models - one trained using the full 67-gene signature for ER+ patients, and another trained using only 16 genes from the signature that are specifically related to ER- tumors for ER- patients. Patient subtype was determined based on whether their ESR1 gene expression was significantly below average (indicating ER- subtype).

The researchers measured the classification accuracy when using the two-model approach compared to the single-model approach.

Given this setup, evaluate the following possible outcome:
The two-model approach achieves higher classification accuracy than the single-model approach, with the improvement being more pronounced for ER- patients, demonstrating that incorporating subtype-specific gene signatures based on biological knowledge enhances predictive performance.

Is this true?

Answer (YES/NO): NO